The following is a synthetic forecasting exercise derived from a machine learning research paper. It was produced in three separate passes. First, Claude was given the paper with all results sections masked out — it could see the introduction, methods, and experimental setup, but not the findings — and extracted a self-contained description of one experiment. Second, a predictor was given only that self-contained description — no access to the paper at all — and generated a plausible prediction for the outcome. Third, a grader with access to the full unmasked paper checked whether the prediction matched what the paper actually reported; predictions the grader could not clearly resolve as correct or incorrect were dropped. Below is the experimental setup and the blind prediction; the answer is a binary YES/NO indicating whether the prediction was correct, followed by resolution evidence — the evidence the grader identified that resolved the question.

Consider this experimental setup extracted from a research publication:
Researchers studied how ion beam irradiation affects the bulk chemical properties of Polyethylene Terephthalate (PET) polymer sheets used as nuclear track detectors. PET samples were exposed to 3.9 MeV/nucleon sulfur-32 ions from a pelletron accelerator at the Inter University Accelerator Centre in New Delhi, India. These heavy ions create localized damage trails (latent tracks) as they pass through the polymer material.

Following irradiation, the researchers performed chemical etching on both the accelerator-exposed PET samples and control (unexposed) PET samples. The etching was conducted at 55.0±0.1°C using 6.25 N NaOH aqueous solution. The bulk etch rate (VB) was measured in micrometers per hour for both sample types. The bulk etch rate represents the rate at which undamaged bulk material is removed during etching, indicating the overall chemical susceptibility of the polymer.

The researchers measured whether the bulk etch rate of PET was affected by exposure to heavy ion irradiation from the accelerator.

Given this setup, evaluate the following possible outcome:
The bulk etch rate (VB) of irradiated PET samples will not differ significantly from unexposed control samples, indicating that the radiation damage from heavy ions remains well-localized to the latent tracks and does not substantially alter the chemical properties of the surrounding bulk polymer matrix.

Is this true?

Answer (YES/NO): YES